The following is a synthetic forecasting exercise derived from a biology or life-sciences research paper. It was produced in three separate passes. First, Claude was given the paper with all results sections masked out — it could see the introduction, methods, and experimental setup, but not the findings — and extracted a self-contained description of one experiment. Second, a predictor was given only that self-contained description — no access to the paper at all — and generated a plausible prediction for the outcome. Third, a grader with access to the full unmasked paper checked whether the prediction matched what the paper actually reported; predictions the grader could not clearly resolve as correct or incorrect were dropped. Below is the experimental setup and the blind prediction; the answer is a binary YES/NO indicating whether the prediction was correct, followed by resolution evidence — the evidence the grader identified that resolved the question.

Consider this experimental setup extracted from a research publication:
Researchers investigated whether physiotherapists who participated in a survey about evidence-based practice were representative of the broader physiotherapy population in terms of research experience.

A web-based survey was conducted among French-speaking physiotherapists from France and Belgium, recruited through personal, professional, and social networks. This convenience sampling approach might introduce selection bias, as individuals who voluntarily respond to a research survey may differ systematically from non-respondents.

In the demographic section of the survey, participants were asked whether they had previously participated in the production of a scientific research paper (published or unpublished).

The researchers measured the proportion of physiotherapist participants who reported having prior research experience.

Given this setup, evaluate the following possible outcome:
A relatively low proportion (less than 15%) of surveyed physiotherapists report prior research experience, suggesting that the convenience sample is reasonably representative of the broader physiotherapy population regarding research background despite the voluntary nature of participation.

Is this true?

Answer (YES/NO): NO